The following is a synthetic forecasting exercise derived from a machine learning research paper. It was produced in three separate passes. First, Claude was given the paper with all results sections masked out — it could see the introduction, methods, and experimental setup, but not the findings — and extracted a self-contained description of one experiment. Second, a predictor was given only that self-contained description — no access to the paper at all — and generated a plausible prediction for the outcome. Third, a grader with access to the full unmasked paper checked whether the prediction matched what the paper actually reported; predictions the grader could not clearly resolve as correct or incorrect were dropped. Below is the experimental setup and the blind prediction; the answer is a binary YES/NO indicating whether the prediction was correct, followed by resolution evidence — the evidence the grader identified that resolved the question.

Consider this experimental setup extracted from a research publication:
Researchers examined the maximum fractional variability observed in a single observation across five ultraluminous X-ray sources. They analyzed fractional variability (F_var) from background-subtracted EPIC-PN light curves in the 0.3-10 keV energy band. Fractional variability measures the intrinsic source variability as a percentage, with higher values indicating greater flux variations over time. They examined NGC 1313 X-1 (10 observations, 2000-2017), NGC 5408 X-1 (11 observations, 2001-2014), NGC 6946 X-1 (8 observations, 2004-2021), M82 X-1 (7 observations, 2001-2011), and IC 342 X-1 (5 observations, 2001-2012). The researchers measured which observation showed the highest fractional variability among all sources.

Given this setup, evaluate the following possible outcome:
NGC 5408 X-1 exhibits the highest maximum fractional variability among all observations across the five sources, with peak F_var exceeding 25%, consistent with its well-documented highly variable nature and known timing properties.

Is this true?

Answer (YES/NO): NO